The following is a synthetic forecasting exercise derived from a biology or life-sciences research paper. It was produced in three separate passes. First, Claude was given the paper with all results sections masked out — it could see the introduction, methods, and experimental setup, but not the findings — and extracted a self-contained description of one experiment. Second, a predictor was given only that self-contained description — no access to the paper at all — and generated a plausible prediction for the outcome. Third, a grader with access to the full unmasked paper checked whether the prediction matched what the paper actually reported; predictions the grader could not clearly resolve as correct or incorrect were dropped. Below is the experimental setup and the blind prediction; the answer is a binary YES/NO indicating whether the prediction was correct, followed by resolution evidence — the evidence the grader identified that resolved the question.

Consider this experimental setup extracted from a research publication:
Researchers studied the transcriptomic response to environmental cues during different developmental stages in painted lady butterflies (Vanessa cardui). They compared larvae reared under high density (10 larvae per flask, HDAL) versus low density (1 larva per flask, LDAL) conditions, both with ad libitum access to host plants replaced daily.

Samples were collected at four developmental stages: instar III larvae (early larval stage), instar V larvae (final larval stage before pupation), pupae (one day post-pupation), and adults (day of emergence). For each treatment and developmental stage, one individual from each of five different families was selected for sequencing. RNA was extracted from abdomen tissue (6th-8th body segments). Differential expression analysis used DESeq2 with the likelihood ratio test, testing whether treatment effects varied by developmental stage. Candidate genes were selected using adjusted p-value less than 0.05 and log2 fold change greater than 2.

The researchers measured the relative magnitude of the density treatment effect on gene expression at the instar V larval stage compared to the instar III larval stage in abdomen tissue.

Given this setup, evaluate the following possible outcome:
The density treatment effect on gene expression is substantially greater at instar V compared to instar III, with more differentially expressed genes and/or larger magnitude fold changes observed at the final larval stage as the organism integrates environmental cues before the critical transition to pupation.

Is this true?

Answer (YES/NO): YES